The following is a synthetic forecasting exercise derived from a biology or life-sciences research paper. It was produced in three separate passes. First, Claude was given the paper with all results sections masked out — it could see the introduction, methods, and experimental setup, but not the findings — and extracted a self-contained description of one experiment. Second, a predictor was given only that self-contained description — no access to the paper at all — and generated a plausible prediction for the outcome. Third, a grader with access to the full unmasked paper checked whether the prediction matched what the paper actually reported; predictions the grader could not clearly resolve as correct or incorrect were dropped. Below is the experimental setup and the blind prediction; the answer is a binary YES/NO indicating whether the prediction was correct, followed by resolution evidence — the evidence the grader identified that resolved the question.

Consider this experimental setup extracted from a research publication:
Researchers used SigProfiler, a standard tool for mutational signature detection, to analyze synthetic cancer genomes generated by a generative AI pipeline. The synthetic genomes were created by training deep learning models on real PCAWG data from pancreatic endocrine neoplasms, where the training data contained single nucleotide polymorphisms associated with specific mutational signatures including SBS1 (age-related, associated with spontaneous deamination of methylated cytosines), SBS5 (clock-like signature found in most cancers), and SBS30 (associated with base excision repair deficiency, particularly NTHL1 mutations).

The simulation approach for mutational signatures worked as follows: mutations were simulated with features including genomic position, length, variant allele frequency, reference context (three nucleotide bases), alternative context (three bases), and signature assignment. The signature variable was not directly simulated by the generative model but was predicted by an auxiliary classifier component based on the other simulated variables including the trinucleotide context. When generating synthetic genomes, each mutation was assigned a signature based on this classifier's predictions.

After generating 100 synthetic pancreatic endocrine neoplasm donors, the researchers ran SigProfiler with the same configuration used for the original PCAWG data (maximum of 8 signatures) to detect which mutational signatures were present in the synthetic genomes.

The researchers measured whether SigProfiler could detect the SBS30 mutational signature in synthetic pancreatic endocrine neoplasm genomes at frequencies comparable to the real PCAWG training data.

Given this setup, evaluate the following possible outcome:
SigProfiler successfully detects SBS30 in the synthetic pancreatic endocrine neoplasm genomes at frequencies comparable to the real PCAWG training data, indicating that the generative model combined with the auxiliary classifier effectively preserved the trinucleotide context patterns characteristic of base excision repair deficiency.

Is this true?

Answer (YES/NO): NO